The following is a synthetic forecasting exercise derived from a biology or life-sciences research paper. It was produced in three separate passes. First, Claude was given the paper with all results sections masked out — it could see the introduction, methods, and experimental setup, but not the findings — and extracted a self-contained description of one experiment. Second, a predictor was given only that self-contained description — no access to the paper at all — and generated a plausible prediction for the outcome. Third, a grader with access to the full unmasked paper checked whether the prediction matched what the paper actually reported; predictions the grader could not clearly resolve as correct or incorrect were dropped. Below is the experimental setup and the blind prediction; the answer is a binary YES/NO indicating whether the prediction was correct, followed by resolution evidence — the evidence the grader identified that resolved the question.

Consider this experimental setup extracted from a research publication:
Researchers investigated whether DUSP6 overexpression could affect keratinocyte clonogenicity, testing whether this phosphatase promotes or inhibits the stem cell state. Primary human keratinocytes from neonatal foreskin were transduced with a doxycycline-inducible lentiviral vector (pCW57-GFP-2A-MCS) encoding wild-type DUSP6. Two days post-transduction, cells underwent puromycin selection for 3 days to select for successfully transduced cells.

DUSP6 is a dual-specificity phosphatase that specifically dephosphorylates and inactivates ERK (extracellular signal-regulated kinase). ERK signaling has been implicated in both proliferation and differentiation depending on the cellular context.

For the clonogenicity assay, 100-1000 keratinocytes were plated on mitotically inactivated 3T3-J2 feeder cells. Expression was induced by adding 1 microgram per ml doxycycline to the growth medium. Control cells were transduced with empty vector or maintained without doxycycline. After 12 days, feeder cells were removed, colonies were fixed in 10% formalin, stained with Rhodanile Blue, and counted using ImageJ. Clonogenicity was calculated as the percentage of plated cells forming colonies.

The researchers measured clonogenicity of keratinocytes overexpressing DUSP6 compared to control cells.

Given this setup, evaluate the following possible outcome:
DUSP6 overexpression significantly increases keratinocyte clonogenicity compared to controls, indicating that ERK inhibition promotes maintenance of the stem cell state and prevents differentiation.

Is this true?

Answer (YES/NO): NO